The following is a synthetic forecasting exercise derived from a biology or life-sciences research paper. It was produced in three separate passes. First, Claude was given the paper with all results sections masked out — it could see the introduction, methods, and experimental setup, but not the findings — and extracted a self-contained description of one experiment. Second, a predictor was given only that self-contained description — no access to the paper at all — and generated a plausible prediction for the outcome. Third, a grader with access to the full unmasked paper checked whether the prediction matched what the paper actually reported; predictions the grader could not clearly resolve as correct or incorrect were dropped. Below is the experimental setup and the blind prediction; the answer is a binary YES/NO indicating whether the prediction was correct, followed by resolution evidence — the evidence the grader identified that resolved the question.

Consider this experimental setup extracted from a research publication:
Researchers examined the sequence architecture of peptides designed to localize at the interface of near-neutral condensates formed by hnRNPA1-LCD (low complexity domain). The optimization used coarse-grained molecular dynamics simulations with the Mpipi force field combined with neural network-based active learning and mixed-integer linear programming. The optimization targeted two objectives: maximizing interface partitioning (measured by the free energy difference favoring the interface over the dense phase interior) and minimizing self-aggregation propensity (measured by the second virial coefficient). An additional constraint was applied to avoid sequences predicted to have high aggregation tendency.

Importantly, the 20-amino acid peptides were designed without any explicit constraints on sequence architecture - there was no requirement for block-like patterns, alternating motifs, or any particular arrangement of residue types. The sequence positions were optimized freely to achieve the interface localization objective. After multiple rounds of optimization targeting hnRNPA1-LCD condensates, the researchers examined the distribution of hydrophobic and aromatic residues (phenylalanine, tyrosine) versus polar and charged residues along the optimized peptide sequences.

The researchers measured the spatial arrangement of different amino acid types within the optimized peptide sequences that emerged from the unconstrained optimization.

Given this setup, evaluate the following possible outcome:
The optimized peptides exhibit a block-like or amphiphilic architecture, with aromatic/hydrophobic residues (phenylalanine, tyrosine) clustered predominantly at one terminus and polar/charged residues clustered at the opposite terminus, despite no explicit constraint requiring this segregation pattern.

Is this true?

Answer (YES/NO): YES